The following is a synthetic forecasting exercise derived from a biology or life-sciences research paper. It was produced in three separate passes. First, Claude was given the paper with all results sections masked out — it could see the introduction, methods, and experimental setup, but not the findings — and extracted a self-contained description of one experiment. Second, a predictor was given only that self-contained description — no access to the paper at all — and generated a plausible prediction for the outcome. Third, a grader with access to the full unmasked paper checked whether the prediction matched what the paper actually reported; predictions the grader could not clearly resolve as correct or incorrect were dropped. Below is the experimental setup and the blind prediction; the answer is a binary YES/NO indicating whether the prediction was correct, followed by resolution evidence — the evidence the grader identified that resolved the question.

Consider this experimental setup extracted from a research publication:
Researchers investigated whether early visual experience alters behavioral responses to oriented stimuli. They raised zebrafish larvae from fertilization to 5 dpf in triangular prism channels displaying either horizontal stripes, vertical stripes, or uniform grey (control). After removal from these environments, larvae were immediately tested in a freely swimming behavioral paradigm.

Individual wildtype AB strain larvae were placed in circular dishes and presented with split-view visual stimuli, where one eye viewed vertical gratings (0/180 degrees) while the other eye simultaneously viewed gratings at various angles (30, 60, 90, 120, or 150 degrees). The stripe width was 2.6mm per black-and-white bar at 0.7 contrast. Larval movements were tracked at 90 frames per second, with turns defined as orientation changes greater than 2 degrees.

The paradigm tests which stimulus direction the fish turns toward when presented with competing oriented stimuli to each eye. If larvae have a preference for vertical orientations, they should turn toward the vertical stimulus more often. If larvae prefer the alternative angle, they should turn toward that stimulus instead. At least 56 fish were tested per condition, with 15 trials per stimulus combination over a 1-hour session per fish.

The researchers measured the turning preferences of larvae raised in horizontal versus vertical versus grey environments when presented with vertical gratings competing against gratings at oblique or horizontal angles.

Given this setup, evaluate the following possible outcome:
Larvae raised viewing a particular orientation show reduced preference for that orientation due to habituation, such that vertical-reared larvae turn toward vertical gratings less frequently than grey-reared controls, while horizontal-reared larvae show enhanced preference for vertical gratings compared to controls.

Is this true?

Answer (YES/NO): NO